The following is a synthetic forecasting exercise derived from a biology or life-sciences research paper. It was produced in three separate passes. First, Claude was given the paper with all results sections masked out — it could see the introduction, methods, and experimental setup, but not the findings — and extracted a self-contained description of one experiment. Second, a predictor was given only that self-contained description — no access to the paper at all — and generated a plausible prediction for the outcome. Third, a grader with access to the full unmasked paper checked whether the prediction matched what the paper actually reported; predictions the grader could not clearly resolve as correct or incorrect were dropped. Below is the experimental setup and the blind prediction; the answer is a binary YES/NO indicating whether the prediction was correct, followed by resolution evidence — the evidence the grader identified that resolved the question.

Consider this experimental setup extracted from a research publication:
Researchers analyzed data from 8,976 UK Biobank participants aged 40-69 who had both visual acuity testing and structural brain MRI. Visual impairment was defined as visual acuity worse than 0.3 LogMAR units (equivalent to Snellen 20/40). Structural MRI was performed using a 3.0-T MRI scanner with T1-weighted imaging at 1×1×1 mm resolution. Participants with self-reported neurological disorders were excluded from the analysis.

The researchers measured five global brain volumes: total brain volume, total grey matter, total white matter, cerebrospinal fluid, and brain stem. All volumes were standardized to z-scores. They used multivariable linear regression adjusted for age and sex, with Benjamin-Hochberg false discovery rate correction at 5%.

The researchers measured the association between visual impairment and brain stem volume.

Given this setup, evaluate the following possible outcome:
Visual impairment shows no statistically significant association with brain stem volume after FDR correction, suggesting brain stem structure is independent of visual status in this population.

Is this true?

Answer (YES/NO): NO